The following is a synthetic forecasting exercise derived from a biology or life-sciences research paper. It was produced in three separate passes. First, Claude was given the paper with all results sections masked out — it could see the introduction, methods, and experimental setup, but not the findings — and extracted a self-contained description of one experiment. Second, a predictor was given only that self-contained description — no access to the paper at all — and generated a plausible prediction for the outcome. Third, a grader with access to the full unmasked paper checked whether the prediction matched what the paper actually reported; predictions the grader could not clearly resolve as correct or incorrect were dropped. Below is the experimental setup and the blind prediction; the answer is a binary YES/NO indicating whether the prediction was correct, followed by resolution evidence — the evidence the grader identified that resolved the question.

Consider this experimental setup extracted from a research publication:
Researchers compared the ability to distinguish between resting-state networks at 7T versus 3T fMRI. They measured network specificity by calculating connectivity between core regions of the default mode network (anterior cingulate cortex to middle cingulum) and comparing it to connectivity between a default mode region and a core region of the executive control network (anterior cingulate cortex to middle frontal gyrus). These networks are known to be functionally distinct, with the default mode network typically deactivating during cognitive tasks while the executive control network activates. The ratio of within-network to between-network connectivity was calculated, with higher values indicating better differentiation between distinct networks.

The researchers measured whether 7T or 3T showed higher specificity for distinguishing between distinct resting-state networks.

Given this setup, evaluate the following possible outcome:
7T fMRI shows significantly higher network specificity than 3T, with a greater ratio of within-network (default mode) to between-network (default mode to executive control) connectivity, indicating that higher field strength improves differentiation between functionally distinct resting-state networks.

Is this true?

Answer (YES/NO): YES